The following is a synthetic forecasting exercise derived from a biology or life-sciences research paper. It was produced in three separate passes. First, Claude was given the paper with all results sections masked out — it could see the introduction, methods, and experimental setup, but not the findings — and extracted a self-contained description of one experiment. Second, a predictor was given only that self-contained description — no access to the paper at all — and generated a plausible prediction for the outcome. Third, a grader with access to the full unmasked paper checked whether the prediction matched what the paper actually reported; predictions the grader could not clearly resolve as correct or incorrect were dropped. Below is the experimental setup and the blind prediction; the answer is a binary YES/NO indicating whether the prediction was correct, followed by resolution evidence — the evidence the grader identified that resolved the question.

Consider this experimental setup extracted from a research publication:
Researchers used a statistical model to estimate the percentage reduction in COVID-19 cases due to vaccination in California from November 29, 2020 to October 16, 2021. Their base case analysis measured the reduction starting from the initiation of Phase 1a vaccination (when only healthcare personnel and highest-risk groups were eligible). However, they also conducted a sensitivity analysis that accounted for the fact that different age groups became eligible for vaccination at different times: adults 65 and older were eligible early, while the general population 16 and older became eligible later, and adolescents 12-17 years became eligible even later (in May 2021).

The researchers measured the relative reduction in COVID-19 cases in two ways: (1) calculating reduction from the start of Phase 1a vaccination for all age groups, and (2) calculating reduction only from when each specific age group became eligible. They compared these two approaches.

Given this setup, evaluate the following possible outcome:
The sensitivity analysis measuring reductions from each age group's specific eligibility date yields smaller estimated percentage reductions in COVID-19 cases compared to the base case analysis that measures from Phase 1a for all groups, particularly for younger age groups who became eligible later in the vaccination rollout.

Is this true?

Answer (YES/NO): NO